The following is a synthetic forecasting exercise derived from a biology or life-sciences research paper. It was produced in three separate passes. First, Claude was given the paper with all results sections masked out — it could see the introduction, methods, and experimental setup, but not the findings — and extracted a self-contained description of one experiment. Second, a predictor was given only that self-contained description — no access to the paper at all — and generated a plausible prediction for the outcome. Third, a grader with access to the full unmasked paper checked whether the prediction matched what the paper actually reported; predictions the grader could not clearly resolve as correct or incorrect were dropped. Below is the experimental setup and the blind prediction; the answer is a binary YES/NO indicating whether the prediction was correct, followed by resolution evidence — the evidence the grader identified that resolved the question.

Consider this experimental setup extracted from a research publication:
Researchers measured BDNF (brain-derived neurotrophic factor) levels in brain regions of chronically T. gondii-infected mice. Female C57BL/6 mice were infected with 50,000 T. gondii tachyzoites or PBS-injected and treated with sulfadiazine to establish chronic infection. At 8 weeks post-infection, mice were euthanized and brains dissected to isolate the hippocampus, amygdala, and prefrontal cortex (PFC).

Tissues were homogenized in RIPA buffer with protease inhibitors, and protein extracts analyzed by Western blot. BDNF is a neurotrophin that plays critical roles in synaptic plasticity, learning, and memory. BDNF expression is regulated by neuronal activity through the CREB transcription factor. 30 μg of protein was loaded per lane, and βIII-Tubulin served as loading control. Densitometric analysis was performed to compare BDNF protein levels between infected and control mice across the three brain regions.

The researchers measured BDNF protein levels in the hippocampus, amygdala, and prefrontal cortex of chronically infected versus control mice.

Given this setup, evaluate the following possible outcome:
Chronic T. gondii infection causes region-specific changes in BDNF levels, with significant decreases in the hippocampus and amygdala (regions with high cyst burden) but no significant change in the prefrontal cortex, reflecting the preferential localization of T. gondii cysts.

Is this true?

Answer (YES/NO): NO